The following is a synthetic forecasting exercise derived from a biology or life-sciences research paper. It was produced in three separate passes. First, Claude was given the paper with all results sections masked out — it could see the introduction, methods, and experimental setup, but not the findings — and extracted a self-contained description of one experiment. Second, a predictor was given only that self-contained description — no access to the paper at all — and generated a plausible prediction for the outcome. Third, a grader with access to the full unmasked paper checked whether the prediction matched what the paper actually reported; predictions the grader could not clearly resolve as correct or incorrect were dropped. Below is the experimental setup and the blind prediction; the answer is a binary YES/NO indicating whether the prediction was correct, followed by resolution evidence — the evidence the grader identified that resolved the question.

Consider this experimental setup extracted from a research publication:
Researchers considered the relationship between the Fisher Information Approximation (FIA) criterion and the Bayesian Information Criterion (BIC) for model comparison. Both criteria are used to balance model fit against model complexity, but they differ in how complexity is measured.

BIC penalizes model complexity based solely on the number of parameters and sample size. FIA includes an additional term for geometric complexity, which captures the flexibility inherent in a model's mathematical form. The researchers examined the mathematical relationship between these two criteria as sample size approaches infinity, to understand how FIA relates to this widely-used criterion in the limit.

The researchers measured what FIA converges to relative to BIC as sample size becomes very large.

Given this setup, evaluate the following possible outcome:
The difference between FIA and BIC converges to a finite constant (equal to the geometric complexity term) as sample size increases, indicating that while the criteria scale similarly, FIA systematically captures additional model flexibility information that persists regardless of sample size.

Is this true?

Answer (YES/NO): NO